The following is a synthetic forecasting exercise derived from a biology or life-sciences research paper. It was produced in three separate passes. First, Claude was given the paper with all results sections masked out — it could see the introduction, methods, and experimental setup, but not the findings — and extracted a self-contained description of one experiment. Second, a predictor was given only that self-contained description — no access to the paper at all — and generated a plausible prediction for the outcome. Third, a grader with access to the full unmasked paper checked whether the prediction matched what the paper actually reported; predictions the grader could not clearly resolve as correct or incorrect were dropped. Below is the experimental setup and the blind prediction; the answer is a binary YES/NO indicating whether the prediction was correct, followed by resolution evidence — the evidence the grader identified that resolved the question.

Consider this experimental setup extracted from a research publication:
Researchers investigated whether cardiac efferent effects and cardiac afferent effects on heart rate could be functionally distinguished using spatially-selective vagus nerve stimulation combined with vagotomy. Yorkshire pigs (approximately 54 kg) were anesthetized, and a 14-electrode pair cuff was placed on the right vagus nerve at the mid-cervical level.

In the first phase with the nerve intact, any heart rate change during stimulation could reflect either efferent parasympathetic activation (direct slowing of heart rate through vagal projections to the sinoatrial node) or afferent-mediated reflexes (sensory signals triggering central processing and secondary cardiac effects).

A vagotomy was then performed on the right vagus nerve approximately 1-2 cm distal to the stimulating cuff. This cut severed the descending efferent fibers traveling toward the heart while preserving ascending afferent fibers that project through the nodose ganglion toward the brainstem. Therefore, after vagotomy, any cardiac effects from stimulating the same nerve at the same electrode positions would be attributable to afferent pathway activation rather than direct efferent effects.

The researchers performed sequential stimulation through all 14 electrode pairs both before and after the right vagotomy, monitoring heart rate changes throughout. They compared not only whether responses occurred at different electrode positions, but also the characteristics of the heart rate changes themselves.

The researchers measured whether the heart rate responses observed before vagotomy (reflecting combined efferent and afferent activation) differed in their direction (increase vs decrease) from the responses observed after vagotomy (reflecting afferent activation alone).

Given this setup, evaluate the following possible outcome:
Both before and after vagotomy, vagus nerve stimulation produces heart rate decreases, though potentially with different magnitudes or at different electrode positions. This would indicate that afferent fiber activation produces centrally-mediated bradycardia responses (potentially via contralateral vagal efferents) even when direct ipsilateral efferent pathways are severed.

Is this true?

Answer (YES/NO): NO